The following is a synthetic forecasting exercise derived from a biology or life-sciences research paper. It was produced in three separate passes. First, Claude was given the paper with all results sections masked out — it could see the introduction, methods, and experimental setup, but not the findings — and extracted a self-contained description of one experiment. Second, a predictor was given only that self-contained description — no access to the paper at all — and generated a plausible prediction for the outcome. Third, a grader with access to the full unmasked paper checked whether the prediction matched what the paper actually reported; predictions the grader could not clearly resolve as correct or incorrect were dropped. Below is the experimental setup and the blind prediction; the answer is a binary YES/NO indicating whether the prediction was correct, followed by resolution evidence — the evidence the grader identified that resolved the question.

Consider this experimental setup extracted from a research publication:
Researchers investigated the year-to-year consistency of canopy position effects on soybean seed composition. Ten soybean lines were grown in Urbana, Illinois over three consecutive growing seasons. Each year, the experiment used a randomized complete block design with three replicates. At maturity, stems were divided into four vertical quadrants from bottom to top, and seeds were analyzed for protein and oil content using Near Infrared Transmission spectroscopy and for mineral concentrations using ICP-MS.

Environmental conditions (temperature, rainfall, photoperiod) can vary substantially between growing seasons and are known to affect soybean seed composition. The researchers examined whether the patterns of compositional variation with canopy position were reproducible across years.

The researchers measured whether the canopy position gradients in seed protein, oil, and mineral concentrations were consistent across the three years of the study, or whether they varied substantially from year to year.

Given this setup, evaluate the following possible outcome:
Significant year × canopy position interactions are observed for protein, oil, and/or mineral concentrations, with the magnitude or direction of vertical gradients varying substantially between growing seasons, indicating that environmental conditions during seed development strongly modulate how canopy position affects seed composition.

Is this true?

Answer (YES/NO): NO